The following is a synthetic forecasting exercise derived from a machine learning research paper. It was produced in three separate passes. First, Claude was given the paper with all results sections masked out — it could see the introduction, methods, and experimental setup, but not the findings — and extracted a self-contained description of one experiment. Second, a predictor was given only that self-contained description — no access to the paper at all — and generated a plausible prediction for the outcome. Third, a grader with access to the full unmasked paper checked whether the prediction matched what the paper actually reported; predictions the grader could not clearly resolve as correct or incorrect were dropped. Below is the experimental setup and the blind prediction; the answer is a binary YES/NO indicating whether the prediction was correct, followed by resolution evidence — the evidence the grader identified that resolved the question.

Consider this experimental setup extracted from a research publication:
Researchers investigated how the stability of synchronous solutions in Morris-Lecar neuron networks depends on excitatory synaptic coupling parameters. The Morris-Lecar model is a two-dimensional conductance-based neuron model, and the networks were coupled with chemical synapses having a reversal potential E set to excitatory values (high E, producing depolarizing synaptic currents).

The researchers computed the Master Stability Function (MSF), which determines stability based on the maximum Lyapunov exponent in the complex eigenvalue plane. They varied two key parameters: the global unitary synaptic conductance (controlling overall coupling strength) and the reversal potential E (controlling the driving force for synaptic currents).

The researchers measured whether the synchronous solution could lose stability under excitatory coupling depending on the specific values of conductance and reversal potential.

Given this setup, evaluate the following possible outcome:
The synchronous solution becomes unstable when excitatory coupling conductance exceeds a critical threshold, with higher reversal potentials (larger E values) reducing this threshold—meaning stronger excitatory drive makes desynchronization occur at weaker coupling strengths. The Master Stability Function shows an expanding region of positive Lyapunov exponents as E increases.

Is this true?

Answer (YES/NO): NO